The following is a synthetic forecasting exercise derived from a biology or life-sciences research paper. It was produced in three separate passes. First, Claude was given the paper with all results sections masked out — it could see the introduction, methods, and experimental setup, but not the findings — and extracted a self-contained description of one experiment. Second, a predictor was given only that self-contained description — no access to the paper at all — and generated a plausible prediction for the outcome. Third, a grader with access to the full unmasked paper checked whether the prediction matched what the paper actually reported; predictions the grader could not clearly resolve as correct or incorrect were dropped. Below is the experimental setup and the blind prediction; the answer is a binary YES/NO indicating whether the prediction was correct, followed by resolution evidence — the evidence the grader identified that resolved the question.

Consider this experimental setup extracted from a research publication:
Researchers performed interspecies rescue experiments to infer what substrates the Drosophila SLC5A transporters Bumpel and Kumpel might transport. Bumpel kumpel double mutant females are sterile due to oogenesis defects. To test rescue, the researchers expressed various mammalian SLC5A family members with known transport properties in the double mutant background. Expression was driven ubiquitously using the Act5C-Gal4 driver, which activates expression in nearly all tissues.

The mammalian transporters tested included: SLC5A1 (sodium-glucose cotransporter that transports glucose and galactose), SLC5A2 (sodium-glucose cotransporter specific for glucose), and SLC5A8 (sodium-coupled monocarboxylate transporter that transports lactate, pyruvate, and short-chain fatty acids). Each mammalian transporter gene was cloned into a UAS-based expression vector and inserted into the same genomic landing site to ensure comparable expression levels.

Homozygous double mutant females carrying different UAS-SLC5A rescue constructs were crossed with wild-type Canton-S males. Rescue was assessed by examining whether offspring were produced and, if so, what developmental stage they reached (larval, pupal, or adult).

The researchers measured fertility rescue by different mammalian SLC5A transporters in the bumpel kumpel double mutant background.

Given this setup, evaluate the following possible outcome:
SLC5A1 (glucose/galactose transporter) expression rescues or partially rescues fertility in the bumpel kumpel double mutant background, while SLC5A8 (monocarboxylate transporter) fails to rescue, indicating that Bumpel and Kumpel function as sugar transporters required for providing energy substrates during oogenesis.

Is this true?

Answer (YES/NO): NO